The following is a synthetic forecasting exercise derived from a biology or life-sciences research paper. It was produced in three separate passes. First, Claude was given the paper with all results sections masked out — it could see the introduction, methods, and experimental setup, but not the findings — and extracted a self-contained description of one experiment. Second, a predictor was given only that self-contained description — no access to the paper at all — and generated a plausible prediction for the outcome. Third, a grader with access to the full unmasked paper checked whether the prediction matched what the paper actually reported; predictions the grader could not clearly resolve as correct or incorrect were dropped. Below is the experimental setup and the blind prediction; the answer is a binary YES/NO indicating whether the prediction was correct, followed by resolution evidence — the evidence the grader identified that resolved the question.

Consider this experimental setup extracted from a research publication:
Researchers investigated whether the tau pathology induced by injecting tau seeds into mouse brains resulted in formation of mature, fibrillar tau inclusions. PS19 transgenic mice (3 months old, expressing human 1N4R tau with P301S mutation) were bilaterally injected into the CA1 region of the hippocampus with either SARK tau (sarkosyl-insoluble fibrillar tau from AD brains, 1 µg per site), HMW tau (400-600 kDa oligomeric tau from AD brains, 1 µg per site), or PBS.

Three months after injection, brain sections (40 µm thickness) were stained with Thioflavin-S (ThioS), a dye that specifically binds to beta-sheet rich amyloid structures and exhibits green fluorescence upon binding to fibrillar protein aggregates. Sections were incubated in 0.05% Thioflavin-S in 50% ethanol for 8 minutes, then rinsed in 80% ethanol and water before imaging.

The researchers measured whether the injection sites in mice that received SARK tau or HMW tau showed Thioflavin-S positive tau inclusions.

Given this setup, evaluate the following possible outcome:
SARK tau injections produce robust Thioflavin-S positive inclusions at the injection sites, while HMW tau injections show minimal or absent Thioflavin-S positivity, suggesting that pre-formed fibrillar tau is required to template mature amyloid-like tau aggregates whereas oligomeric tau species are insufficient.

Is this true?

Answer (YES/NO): NO